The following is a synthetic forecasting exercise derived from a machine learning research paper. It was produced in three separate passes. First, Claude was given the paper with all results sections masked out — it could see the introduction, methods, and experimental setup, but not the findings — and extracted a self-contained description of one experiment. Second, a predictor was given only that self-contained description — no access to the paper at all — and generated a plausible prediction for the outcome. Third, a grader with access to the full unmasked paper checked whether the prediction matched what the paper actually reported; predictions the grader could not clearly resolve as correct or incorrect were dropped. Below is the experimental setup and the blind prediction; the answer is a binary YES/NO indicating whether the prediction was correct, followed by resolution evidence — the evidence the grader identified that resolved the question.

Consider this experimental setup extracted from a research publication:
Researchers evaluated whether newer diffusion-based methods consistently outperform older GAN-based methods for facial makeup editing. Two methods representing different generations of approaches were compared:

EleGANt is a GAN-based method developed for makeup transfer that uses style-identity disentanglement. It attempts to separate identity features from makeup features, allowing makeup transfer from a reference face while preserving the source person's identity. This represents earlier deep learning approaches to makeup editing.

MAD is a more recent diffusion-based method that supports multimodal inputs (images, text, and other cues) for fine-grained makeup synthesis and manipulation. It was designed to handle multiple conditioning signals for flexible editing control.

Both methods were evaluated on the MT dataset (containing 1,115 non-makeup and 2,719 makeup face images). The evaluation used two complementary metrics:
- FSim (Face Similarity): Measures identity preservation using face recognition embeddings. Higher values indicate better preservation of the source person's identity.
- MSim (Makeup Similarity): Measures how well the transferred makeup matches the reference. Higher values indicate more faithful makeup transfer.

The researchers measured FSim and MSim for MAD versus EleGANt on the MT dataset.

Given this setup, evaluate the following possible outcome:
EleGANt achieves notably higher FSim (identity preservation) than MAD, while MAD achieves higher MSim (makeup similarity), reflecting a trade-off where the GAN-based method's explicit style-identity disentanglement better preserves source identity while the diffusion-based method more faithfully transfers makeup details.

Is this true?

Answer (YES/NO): NO